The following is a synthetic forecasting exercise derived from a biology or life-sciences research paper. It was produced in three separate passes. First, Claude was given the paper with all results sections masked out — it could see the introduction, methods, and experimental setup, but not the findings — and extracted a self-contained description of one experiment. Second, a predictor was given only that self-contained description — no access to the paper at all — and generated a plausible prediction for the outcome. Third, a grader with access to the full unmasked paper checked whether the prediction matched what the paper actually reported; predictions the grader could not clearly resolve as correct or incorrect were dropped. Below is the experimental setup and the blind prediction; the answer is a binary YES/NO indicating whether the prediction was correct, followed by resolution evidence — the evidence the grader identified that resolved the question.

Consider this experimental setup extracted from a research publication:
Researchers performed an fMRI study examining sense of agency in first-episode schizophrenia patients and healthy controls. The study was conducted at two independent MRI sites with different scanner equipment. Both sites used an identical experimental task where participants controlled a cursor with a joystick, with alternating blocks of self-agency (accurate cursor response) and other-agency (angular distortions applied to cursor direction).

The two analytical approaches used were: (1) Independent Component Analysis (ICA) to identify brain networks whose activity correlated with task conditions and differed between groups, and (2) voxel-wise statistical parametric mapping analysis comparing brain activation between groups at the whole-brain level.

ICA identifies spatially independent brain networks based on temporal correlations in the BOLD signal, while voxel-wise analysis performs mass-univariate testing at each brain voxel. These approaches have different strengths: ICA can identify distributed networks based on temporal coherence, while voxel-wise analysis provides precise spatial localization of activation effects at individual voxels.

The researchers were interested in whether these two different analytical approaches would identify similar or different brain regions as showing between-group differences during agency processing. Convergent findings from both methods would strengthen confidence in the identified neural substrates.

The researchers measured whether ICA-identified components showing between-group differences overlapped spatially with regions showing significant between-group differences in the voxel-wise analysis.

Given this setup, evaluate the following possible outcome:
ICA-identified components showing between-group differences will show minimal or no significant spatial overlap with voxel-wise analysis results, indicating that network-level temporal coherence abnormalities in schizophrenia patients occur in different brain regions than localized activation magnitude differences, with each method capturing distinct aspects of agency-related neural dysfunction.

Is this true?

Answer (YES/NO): NO